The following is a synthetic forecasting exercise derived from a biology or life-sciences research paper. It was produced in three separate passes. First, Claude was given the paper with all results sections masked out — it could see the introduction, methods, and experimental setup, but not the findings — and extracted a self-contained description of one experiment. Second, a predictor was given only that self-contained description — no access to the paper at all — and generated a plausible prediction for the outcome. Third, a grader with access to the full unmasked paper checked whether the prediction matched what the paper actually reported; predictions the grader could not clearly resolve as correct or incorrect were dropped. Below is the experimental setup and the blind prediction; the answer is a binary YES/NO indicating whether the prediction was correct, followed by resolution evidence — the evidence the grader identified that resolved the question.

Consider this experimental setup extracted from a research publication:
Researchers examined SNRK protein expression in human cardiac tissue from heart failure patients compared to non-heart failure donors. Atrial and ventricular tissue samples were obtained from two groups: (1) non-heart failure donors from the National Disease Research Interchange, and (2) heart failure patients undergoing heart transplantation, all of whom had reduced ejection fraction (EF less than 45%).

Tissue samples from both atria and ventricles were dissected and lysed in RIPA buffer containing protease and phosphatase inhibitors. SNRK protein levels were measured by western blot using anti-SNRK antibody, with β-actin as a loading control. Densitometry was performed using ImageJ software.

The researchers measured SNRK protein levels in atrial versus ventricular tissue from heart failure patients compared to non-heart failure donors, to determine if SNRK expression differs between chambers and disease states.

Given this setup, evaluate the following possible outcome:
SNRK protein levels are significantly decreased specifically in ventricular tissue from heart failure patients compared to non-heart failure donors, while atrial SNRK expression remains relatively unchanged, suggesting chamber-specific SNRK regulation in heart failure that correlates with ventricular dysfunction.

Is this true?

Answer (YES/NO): NO